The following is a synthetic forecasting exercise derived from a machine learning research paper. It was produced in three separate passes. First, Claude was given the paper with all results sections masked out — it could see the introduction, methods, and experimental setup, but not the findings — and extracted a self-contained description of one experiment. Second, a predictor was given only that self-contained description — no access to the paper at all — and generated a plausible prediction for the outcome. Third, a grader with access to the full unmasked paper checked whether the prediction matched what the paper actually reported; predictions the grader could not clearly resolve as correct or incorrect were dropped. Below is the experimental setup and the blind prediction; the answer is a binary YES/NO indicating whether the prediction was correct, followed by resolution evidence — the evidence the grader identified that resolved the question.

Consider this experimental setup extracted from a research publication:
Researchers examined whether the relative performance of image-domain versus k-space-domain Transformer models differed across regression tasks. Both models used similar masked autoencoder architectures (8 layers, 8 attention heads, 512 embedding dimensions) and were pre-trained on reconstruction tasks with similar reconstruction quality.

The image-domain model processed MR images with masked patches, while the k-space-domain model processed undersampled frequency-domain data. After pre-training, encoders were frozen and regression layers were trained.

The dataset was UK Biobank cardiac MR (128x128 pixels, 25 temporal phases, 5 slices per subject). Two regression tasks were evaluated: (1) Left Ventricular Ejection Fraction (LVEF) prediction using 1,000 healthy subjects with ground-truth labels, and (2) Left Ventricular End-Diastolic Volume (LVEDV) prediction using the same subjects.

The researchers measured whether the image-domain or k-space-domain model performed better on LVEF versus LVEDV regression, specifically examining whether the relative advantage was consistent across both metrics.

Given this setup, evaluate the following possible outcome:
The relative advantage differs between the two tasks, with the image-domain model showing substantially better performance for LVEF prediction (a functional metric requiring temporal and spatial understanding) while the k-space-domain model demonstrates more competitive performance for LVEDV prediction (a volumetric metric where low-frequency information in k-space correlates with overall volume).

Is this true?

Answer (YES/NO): NO